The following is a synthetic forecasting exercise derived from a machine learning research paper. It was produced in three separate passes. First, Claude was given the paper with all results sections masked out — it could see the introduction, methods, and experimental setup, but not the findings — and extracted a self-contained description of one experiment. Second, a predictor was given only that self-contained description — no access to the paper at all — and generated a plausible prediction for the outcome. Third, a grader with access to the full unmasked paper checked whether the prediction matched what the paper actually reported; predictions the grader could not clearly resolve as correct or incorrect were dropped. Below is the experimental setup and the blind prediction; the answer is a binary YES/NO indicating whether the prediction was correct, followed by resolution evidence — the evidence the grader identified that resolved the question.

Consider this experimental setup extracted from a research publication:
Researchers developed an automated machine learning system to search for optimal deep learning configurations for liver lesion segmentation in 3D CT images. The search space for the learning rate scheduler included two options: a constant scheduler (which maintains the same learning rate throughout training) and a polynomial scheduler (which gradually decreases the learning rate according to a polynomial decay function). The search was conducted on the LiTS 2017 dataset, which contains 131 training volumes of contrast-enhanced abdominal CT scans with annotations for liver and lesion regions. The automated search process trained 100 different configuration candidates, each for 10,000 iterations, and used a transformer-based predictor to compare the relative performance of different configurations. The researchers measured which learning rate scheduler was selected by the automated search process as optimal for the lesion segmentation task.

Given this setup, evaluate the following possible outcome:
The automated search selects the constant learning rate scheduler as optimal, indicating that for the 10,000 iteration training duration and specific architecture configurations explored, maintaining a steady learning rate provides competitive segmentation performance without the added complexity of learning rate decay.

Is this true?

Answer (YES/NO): YES